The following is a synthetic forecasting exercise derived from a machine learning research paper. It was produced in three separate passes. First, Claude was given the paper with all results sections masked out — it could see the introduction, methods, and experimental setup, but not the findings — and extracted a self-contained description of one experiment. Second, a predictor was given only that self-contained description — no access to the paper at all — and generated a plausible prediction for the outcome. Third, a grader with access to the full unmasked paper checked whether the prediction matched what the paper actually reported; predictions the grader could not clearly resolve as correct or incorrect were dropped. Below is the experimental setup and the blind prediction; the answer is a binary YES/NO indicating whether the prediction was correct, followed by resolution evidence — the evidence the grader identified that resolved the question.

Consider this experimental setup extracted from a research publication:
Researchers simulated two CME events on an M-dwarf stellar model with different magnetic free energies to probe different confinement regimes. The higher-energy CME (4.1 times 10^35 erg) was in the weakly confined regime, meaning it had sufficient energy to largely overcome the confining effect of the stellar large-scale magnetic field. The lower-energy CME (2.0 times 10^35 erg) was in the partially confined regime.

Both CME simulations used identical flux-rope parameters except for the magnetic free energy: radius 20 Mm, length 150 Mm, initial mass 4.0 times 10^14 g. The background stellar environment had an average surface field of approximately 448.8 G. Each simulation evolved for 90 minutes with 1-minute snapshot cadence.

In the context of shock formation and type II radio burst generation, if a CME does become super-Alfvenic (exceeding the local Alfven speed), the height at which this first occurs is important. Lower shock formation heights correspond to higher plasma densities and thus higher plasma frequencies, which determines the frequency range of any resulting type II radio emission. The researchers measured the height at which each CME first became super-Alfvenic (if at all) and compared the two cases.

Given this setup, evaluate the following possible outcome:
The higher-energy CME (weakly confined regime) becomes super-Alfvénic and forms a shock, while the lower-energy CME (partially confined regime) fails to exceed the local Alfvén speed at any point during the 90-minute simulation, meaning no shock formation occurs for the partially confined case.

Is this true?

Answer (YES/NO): NO